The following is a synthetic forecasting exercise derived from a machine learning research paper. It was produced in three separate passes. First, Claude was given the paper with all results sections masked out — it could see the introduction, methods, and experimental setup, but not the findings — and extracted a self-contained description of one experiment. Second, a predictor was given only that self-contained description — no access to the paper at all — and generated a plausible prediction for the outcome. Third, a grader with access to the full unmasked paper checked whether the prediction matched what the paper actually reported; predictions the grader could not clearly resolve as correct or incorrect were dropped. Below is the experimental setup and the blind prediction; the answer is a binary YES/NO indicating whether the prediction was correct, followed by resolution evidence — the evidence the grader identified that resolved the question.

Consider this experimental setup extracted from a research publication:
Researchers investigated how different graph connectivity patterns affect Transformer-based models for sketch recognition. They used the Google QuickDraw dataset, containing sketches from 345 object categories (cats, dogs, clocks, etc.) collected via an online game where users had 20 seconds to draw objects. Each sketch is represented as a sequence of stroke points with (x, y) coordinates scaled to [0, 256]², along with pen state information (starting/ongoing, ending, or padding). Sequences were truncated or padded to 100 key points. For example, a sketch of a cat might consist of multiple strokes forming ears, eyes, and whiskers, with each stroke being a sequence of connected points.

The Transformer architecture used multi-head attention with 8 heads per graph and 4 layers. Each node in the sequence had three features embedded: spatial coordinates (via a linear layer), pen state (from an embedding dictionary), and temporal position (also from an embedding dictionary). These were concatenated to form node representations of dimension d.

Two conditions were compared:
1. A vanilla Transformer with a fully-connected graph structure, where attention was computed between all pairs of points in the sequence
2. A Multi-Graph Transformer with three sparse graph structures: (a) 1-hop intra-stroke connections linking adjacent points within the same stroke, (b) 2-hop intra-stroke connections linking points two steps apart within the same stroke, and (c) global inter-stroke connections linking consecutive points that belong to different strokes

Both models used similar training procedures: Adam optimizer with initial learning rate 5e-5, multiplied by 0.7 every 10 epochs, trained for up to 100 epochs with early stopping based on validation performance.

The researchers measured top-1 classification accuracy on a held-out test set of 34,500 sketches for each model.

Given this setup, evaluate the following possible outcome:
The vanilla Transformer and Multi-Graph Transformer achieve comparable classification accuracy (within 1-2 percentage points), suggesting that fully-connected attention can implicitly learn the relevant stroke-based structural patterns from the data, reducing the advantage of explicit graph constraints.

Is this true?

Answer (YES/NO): NO